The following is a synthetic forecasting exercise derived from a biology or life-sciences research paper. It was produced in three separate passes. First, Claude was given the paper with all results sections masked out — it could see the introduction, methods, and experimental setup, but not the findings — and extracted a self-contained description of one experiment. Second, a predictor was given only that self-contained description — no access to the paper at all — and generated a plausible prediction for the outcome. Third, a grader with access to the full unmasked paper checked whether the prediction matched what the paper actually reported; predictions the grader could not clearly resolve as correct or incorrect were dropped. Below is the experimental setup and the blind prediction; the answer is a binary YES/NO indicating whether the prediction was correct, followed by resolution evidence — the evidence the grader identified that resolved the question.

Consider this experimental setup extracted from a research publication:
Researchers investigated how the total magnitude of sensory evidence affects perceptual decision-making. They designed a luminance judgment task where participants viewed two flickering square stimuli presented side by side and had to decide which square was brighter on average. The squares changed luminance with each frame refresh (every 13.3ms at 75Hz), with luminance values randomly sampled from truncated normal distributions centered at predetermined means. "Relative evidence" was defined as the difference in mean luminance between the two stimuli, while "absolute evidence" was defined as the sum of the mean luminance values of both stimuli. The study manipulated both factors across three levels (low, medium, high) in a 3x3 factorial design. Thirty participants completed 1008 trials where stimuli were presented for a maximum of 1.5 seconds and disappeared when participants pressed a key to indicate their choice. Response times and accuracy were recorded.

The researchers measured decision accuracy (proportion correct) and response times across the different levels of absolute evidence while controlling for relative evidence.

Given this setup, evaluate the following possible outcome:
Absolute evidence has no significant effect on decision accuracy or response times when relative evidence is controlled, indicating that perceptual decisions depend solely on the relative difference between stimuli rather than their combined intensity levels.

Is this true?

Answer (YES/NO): NO